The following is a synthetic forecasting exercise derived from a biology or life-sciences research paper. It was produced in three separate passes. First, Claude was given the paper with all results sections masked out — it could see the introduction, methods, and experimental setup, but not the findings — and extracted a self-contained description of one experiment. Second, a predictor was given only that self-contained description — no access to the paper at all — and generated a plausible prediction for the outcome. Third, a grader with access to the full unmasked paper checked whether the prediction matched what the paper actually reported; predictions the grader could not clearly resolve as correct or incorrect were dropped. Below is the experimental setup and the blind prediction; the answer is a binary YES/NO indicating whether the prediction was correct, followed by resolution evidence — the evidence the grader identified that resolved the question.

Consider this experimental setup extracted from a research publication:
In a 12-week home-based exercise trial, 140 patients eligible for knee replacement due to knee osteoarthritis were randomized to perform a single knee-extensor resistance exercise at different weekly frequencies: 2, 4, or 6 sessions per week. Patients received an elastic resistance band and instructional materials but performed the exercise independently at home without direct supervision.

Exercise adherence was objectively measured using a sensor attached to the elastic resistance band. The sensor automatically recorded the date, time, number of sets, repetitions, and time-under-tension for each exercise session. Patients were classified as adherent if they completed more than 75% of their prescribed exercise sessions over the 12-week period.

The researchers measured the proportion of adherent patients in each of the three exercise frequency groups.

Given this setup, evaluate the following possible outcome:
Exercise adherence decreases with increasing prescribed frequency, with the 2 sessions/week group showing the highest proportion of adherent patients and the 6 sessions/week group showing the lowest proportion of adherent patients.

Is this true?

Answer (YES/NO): YES